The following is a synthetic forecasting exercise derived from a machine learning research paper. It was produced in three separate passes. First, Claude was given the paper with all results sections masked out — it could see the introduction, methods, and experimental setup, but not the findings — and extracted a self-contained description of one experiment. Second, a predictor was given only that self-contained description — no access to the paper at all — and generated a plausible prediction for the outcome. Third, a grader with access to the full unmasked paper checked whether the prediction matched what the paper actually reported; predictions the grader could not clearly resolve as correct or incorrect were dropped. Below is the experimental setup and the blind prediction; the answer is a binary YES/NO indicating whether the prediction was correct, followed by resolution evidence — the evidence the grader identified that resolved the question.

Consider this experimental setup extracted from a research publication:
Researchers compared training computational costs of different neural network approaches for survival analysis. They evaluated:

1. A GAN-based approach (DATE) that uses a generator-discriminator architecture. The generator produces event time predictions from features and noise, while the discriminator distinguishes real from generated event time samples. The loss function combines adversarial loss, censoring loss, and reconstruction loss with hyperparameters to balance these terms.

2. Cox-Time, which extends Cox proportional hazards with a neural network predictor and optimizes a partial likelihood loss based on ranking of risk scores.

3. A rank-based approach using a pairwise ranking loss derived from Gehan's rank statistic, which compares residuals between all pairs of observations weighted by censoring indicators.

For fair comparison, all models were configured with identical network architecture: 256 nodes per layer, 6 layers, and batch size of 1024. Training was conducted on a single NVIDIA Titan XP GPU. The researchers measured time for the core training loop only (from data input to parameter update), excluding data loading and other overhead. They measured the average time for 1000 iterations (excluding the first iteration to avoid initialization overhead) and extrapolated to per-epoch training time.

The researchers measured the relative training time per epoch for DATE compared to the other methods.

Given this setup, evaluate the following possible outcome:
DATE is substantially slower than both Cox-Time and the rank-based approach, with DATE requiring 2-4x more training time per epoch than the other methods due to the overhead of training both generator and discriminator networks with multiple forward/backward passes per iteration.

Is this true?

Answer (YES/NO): NO